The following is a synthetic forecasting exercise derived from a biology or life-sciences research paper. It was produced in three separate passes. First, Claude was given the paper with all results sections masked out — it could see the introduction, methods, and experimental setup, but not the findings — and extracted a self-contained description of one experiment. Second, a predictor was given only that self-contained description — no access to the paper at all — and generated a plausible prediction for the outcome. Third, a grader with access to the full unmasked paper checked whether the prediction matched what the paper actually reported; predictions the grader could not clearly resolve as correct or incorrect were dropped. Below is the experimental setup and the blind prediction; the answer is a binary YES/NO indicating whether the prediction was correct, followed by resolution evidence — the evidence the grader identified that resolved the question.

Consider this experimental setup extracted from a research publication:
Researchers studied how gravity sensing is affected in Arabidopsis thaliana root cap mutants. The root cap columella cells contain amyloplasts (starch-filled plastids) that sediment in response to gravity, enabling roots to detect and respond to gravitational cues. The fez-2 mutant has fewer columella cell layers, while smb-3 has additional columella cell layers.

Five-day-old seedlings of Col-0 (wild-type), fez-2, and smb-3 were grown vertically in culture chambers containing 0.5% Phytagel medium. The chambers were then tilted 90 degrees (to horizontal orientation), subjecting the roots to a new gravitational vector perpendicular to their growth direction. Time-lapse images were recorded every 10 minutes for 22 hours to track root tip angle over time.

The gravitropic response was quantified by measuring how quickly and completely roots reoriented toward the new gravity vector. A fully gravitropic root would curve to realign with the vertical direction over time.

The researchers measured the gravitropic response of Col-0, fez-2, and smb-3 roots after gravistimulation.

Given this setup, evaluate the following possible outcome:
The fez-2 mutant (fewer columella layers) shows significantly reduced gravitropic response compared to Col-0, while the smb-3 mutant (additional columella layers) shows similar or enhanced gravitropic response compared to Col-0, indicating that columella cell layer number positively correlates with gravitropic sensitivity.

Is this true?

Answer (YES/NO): NO